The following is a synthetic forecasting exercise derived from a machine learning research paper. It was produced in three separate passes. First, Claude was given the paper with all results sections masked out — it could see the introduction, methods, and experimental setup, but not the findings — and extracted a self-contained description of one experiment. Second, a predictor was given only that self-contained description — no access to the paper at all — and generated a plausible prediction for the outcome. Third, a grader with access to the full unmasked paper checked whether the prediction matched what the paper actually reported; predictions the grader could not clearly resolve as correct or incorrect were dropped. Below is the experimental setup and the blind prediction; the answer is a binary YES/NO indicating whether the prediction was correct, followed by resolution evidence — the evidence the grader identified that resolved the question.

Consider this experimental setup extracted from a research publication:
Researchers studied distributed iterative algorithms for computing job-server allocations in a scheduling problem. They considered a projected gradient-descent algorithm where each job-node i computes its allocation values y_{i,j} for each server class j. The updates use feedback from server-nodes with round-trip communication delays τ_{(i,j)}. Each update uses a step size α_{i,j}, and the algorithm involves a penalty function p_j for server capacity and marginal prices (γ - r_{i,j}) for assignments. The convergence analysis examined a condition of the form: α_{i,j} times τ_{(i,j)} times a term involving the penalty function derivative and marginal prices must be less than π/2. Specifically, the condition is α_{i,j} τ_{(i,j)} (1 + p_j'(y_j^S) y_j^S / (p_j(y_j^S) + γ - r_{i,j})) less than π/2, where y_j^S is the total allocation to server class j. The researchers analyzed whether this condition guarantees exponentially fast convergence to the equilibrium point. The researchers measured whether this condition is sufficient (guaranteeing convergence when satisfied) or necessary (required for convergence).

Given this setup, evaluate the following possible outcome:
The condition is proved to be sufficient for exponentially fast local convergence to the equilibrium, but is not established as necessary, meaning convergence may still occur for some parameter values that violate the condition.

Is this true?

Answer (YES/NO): YES